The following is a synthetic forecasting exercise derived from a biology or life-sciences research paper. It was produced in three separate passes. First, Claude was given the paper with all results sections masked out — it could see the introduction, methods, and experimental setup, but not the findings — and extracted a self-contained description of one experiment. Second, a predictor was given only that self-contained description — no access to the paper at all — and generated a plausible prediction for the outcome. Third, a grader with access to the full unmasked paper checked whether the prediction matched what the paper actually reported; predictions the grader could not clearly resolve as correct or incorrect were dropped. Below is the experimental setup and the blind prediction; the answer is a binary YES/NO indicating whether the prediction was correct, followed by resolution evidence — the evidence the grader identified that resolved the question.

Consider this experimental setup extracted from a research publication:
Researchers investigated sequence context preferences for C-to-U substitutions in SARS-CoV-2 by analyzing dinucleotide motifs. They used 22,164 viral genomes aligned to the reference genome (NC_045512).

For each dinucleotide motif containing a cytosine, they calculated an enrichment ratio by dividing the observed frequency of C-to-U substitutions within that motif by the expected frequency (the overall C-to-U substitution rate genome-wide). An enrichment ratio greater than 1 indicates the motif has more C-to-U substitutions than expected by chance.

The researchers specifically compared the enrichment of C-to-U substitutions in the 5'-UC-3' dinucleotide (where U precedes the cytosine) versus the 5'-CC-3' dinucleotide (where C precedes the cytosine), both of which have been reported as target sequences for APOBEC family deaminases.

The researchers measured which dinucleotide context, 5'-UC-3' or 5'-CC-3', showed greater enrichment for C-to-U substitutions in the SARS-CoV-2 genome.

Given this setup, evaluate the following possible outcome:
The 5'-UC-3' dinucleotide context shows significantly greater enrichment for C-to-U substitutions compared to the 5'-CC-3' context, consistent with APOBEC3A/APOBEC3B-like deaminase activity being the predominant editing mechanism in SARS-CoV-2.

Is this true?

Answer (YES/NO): YES